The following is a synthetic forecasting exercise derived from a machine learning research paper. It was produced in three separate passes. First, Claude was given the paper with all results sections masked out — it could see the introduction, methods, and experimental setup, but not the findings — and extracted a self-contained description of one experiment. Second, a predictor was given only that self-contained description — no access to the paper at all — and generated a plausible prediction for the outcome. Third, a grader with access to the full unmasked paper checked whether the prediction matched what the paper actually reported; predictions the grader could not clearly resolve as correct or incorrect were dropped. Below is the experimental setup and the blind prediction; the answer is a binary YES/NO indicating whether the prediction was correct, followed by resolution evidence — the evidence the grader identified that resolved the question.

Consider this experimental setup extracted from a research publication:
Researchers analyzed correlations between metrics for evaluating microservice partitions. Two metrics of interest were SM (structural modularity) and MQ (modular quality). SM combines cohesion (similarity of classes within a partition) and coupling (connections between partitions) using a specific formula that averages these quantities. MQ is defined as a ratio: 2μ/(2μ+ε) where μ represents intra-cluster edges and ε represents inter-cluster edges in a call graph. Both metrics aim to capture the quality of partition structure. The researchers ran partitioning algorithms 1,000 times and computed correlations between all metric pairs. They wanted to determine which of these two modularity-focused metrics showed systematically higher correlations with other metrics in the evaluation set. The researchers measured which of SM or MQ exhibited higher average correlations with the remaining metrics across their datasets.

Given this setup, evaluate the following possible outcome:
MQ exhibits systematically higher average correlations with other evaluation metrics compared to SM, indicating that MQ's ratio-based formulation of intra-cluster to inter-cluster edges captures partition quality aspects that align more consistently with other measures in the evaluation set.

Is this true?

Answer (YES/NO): YES